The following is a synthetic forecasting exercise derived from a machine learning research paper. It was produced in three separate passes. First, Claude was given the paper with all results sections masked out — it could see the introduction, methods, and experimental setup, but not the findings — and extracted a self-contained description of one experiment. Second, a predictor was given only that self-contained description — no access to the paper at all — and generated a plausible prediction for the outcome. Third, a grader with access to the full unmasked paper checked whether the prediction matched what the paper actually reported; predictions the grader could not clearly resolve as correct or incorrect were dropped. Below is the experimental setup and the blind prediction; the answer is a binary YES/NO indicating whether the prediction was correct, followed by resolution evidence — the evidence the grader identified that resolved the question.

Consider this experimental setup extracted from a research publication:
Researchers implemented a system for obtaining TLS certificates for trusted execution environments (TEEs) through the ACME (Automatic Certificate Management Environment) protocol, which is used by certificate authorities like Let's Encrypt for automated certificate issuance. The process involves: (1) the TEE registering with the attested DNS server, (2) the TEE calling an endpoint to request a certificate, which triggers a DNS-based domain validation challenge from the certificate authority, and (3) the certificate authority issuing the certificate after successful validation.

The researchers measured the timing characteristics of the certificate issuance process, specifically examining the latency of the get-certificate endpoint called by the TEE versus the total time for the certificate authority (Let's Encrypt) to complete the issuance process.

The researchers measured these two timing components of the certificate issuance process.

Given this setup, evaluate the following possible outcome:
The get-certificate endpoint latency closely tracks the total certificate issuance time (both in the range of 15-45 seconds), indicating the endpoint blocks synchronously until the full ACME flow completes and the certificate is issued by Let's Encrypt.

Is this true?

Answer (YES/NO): NO